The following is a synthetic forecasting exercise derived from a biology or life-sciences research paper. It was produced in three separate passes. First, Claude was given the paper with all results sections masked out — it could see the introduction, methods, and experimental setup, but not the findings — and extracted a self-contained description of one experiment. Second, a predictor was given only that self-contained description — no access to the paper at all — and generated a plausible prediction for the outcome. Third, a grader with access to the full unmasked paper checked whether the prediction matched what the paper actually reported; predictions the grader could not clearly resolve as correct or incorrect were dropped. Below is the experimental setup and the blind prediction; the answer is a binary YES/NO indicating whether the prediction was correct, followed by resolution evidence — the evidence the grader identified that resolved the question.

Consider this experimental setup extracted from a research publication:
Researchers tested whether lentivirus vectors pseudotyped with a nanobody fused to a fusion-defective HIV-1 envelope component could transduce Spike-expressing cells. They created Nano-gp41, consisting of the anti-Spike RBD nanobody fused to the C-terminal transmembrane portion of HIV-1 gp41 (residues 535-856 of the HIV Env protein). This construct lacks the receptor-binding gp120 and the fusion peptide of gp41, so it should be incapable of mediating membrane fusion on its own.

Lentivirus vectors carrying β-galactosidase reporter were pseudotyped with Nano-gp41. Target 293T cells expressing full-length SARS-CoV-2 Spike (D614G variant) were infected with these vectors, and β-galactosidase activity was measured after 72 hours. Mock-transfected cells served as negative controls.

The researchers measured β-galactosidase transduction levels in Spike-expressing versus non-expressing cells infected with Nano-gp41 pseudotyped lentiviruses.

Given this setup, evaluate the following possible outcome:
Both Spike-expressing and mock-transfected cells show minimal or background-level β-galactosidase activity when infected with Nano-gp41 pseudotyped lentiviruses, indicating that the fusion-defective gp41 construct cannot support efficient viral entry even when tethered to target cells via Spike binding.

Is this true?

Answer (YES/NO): NO